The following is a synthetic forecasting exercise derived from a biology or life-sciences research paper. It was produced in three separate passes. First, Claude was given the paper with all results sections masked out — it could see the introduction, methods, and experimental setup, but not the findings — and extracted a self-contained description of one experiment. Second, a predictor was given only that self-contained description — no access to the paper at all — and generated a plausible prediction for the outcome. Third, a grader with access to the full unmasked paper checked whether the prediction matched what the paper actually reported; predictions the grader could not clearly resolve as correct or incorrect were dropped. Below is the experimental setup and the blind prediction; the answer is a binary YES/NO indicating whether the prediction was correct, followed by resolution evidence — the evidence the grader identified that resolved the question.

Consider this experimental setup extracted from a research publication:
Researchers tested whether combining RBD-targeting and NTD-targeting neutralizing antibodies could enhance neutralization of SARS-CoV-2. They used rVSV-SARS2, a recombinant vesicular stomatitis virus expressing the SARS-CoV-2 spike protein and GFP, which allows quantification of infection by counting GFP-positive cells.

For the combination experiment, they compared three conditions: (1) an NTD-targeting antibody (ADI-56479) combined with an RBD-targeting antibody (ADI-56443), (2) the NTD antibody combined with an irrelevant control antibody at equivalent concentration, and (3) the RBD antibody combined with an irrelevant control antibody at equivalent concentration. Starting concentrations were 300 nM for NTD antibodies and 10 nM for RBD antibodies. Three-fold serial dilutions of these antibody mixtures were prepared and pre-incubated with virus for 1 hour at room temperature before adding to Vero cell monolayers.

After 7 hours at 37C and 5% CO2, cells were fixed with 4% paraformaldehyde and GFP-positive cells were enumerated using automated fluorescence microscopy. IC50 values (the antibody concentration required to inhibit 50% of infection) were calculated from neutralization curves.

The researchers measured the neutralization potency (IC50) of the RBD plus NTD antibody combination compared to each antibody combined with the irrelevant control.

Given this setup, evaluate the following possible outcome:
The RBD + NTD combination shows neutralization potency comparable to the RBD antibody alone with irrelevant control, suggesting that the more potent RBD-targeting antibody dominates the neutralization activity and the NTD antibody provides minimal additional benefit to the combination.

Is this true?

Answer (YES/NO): NO